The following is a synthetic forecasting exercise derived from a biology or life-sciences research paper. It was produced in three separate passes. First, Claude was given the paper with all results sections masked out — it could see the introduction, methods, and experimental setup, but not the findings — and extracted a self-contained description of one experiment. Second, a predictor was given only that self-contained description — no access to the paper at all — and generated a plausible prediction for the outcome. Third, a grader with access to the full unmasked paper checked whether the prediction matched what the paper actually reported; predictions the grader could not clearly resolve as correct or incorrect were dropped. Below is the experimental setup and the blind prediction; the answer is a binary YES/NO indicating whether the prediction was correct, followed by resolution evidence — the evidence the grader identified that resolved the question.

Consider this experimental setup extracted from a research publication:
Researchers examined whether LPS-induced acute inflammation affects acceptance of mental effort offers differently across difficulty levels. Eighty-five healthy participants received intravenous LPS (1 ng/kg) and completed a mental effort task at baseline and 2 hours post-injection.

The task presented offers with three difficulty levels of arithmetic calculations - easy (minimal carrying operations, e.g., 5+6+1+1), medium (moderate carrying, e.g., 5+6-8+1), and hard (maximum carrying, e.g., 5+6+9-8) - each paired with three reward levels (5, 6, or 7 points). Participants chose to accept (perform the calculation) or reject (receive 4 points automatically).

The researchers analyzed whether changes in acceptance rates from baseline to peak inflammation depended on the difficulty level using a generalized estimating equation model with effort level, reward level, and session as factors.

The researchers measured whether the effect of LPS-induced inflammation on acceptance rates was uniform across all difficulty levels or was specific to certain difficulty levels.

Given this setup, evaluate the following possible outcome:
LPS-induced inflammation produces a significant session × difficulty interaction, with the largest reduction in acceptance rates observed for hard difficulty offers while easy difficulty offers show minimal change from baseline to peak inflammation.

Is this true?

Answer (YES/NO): NO